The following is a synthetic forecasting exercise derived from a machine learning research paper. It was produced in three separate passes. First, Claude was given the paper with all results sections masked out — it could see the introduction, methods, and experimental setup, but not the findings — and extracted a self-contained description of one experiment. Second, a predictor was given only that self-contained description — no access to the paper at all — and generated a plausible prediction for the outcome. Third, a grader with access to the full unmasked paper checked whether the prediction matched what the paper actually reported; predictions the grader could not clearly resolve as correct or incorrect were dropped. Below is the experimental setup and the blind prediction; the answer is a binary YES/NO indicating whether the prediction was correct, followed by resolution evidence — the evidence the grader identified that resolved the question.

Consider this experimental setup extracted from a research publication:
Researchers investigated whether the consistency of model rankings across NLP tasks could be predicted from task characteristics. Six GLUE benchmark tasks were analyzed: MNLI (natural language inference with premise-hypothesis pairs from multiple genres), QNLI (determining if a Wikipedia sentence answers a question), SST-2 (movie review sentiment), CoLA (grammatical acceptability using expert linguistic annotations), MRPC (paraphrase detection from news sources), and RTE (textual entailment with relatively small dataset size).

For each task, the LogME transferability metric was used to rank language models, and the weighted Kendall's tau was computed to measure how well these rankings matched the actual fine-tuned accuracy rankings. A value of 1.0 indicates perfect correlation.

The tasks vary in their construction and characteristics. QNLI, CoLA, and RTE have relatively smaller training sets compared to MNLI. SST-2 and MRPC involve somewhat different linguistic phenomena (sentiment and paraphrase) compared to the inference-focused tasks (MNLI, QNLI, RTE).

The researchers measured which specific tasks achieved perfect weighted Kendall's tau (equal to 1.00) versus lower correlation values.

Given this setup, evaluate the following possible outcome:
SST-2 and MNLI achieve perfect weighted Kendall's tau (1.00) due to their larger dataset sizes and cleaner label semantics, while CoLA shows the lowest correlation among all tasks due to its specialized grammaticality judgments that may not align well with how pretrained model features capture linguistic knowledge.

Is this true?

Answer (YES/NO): NO